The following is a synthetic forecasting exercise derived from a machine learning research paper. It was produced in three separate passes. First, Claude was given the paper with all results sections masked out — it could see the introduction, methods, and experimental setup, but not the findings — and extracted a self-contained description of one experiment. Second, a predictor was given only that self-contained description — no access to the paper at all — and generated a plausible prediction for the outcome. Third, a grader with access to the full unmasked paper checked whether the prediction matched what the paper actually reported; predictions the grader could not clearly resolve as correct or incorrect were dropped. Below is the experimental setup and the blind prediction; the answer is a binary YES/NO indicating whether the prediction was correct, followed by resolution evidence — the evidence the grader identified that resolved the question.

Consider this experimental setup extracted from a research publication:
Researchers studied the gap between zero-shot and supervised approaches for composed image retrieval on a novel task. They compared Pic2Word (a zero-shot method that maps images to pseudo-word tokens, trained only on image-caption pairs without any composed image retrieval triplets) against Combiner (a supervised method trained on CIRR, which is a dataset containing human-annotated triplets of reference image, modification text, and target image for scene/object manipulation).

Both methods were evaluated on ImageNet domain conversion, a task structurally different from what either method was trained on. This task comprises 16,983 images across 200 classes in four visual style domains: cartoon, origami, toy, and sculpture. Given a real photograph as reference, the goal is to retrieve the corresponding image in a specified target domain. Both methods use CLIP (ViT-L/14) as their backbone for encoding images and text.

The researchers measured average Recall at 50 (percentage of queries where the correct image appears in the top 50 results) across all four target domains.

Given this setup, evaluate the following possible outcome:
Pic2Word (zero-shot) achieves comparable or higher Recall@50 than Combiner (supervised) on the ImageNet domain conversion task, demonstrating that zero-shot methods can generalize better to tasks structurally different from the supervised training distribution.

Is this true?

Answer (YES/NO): YES